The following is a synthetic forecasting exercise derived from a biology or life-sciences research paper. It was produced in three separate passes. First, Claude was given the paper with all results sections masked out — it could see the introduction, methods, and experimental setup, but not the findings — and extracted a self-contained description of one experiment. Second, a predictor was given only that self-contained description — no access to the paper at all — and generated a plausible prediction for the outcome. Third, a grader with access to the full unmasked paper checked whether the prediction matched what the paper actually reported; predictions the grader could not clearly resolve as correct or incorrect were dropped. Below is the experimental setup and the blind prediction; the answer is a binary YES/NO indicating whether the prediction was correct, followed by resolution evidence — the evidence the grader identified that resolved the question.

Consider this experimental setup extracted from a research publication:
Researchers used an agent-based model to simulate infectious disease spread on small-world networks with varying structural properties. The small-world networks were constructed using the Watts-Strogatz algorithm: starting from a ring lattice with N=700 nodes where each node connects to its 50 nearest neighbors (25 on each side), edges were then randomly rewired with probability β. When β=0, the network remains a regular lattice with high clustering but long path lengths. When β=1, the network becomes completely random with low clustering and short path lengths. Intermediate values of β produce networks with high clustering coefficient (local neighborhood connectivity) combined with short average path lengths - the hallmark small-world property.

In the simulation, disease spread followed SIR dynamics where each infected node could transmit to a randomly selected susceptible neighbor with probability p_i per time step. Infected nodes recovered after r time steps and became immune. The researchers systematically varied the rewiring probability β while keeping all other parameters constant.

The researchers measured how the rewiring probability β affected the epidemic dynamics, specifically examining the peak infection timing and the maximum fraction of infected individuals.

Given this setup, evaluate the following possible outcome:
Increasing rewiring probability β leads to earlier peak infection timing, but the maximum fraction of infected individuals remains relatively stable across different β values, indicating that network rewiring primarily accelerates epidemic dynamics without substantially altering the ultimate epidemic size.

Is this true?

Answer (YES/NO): NO